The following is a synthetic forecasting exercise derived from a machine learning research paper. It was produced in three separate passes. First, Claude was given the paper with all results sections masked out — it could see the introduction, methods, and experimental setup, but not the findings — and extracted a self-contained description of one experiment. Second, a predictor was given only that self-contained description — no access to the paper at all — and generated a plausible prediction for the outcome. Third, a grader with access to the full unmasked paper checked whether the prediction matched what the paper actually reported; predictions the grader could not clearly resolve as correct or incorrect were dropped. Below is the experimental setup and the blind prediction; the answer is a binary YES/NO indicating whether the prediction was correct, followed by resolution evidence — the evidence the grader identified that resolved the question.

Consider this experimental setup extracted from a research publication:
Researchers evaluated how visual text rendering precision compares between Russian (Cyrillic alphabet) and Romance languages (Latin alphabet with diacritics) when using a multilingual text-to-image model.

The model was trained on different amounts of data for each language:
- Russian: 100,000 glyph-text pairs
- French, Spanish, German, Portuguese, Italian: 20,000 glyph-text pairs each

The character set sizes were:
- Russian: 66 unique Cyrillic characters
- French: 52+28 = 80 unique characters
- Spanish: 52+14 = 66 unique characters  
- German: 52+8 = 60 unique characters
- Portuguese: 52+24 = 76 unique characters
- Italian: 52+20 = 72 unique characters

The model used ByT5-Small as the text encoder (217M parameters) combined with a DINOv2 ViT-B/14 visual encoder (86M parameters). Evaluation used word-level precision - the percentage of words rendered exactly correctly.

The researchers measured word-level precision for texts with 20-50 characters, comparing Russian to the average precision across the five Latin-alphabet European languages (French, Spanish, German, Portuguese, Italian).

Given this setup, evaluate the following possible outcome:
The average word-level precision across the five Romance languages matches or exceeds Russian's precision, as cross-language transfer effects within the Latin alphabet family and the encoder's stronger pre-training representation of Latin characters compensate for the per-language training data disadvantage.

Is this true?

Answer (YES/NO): YES